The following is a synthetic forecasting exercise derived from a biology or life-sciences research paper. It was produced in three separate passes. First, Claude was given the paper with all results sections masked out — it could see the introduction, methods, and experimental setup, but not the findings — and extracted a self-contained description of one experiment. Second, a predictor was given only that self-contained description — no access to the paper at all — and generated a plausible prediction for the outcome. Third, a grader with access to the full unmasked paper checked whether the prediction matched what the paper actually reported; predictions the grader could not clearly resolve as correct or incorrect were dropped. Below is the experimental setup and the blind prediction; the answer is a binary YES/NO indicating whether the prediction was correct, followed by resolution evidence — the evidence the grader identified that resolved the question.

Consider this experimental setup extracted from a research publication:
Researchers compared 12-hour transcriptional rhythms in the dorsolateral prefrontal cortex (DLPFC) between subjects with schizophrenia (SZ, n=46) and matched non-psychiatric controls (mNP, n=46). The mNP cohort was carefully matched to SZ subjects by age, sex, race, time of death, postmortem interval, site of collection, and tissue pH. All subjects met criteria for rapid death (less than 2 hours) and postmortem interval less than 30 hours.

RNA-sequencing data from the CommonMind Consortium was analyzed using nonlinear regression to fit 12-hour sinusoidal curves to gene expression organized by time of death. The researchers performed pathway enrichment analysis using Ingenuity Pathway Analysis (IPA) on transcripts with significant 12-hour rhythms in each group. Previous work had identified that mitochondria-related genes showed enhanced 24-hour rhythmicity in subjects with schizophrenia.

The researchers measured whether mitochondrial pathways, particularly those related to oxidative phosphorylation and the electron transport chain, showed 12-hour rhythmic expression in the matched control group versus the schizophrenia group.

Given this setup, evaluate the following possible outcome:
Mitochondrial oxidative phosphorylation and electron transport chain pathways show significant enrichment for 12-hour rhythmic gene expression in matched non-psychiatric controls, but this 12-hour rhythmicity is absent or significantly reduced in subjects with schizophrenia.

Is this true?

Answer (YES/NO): NO